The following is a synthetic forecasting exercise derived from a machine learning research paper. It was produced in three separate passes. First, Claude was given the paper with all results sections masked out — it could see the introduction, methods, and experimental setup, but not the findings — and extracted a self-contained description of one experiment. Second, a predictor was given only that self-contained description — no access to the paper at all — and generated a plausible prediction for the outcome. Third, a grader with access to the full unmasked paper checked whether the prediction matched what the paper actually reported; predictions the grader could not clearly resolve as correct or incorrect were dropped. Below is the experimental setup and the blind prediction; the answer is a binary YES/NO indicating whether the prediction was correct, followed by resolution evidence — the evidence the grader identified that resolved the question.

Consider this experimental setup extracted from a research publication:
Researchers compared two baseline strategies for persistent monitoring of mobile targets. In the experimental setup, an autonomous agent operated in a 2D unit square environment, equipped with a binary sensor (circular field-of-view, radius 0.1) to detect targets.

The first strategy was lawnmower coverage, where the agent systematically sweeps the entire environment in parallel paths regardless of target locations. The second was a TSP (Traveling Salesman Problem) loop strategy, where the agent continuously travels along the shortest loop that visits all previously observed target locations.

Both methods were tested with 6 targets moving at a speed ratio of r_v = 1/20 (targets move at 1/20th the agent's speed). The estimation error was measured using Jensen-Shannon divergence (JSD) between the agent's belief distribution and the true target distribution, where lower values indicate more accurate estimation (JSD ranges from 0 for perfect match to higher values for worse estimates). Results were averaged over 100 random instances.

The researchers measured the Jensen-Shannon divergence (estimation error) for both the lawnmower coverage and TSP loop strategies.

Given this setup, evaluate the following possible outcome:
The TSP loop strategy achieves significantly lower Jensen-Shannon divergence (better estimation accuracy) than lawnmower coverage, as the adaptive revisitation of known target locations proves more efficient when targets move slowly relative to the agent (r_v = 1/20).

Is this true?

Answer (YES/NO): YES